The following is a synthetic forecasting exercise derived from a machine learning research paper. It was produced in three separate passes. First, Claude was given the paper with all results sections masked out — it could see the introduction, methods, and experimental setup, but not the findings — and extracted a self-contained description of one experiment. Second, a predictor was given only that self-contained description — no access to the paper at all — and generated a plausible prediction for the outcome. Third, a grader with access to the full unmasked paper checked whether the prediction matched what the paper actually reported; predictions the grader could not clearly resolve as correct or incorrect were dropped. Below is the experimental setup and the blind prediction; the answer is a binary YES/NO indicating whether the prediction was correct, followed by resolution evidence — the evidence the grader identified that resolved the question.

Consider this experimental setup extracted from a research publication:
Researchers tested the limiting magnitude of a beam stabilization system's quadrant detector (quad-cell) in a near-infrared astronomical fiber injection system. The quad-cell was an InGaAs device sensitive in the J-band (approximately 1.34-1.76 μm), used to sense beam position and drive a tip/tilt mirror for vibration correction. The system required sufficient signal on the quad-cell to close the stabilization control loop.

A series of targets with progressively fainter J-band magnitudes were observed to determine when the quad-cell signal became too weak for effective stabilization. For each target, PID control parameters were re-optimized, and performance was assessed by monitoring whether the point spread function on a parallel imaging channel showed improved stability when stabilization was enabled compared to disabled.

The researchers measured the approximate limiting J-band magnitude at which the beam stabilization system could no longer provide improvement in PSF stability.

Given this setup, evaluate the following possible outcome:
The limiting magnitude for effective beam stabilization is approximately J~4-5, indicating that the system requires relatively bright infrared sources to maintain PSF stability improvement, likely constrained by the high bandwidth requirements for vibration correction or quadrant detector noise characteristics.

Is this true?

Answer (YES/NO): NO